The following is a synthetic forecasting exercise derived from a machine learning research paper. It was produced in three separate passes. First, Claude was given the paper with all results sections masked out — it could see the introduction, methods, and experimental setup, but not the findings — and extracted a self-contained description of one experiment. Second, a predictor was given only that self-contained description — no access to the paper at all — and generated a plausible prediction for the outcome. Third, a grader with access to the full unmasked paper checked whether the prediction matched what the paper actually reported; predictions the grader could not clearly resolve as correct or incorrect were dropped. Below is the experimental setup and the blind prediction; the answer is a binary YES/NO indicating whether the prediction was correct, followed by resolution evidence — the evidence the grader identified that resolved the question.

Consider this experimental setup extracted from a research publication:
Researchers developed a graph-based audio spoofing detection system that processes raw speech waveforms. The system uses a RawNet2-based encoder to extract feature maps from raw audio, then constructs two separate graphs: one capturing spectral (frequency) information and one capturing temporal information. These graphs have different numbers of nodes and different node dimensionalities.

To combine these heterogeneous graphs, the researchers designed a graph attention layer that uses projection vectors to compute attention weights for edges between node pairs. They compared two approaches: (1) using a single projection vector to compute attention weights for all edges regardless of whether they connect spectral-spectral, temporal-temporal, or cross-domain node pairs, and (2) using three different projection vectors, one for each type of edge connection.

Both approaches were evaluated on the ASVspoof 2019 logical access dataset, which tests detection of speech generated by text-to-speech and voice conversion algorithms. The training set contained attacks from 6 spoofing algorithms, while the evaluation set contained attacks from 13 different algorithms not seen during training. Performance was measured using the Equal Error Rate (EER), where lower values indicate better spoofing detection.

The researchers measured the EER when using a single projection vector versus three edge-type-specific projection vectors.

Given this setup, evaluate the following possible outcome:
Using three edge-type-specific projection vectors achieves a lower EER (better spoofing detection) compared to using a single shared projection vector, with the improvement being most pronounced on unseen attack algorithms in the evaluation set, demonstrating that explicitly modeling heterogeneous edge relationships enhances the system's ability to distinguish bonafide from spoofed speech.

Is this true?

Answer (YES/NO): NO